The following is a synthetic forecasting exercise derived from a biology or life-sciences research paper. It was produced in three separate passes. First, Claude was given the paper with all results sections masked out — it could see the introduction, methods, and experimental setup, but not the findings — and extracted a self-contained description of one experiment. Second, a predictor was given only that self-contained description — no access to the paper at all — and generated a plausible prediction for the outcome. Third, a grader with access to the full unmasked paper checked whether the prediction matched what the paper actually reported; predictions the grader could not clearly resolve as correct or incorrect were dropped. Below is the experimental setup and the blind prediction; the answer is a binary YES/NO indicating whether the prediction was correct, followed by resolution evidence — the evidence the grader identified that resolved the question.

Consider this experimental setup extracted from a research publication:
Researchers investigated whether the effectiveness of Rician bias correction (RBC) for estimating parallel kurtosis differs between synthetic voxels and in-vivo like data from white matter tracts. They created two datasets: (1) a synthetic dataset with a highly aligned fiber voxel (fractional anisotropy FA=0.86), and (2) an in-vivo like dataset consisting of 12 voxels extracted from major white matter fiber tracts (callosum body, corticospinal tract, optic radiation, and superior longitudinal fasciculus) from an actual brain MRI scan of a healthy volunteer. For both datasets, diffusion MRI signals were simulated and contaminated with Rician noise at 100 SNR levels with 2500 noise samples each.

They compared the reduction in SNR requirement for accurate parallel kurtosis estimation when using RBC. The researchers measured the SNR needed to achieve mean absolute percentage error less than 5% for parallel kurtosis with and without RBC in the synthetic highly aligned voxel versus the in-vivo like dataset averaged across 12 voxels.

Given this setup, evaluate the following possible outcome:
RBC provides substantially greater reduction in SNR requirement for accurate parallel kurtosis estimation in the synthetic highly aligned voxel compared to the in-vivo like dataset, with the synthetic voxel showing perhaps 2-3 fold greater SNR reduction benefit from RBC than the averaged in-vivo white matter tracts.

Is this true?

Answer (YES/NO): YES